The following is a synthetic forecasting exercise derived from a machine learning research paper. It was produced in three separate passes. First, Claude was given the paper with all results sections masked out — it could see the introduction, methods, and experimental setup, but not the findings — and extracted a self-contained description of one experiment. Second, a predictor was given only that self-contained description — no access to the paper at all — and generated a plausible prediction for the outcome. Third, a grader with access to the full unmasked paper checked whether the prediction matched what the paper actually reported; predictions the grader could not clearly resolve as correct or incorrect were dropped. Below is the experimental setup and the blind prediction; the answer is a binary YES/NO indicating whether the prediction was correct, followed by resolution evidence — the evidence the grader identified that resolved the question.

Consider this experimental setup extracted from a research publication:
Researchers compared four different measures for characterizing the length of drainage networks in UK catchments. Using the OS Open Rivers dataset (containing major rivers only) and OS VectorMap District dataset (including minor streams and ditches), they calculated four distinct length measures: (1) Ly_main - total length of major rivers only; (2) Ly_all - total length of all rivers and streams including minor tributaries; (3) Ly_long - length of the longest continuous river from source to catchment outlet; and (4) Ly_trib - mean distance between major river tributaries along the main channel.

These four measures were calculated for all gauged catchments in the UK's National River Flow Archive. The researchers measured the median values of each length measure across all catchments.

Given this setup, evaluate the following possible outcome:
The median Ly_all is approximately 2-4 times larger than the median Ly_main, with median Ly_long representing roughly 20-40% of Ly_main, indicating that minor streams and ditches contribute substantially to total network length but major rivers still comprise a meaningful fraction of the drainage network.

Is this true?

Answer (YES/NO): NO